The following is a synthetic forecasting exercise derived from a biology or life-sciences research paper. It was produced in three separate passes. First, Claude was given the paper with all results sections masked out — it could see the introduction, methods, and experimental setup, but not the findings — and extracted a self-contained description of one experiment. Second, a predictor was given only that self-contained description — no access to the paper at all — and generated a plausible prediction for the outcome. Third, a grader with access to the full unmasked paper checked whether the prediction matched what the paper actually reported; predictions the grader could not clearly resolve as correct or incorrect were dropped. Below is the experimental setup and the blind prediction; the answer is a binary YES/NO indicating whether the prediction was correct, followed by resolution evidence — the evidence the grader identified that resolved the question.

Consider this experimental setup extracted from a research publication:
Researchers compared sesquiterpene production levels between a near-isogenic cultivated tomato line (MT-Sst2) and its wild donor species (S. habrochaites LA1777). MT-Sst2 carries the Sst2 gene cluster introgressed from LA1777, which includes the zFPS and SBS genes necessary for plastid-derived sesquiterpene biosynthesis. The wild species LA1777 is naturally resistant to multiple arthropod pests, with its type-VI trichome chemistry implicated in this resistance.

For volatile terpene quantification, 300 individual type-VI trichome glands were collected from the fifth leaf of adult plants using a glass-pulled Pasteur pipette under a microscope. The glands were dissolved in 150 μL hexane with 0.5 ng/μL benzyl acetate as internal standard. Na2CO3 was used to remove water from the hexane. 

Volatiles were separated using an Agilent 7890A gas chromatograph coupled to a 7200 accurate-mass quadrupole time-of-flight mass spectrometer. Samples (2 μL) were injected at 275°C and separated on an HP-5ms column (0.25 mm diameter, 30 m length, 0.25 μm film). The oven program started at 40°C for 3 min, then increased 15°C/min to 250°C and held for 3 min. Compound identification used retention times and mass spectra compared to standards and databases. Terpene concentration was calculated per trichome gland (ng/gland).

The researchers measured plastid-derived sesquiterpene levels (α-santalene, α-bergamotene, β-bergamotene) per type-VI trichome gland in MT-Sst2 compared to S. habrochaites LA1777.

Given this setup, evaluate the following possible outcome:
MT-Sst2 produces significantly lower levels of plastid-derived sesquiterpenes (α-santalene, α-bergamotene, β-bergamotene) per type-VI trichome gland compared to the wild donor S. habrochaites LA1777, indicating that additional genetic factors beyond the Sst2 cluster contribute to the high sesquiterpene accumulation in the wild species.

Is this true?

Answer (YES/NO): NO